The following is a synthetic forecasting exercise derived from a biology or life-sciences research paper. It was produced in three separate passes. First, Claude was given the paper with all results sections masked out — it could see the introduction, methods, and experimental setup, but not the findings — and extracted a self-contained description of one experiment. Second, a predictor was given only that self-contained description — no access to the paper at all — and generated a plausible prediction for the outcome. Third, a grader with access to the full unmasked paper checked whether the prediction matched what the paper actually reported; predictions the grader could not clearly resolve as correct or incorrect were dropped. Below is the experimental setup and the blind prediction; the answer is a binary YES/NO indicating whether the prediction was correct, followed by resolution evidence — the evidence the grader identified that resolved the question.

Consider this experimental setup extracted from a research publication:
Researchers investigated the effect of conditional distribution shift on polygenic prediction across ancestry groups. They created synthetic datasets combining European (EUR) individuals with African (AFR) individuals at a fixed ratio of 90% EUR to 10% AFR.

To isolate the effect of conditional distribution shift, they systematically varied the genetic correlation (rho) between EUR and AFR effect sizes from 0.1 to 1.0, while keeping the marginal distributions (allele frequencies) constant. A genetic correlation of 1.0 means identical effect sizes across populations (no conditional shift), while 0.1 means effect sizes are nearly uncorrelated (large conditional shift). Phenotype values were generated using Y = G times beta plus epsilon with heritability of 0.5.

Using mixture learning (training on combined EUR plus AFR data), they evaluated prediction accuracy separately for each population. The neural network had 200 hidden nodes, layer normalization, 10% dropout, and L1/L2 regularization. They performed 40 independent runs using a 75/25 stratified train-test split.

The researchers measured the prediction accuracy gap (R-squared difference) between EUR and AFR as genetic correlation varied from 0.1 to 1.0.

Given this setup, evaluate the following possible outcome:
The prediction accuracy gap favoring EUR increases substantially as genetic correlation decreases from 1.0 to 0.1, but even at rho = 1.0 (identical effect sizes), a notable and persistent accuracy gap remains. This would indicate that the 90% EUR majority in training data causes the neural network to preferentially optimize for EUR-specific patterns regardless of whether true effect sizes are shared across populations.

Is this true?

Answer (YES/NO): NO